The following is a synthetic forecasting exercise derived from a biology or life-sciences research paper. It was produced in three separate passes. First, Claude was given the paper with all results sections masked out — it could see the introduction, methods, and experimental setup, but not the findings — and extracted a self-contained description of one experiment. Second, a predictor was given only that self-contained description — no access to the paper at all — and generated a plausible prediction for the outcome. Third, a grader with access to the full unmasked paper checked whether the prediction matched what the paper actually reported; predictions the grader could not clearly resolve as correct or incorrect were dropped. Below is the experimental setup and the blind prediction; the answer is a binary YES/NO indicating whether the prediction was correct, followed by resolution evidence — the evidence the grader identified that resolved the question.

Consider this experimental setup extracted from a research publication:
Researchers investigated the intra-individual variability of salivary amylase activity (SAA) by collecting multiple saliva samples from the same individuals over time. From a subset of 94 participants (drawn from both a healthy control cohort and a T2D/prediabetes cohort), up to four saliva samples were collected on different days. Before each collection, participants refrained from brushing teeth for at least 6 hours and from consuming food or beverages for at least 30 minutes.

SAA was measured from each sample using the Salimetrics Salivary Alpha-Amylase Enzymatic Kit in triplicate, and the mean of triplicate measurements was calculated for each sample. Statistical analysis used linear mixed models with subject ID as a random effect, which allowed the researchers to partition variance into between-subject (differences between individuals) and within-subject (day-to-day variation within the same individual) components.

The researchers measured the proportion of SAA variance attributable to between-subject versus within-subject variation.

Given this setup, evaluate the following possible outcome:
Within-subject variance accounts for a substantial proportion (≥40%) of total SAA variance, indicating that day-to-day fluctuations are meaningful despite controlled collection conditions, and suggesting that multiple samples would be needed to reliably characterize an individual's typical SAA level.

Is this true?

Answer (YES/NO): NO